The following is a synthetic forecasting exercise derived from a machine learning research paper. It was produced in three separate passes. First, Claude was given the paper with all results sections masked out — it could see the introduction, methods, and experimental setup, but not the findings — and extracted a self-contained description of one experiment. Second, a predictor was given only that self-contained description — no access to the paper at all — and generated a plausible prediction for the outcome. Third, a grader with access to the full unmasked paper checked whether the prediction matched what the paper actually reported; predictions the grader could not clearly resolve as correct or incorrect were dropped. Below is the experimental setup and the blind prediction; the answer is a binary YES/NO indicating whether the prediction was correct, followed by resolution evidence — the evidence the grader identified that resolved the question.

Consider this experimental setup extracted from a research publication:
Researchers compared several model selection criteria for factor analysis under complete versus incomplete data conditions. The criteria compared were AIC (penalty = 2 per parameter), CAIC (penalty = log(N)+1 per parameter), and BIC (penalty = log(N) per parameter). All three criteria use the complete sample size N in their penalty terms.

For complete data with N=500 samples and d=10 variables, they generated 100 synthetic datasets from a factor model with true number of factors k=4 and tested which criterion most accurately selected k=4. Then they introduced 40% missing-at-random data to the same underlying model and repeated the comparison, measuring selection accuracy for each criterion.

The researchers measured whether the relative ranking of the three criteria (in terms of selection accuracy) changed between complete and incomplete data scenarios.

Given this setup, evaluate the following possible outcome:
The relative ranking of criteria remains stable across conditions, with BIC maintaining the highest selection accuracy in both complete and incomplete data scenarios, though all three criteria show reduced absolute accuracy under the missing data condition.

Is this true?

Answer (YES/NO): NO